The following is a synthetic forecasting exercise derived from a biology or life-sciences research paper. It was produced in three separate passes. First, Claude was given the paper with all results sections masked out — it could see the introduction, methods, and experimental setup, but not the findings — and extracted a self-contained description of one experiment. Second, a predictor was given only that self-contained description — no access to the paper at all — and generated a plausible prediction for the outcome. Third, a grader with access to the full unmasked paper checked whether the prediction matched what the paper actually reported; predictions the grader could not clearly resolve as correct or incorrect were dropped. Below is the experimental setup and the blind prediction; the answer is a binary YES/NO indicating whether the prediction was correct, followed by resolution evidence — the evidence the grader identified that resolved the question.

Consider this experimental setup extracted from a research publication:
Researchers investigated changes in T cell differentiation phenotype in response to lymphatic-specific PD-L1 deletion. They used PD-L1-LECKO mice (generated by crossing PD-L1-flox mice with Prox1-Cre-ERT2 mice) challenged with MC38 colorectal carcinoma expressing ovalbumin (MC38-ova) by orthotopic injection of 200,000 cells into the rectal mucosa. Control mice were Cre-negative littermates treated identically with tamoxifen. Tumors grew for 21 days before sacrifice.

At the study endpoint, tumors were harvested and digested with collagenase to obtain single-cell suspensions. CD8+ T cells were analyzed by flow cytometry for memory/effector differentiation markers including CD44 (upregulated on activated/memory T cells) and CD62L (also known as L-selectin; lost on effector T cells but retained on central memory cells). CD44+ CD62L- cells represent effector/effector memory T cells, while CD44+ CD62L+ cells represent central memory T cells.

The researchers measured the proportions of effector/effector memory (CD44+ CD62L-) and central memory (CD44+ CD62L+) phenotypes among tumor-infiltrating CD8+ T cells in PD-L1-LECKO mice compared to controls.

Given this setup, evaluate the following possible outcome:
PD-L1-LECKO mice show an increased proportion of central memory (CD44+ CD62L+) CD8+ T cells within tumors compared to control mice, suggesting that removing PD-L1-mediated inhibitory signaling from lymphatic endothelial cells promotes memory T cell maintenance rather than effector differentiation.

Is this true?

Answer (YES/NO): NO